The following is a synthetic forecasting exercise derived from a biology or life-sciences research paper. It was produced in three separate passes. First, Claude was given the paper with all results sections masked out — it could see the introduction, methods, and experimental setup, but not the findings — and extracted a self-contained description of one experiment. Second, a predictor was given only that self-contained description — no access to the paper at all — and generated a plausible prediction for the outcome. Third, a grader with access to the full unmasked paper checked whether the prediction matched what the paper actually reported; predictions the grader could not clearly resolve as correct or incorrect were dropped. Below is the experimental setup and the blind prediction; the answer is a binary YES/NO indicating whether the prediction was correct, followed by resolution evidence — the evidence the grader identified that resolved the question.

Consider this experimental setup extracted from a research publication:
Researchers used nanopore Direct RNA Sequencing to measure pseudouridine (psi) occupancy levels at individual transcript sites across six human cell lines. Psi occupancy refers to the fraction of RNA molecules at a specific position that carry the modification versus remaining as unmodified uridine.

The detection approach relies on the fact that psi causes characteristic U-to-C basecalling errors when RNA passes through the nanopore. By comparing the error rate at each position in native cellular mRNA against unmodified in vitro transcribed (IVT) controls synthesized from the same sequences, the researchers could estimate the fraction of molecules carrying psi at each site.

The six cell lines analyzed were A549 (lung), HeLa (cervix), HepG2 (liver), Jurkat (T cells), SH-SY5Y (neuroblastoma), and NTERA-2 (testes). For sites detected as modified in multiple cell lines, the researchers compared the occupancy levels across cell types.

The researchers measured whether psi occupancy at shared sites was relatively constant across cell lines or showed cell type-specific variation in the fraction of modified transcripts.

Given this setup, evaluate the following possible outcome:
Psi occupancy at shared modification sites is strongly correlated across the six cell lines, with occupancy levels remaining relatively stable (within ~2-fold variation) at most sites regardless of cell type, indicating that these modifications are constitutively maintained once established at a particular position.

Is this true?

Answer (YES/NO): NO